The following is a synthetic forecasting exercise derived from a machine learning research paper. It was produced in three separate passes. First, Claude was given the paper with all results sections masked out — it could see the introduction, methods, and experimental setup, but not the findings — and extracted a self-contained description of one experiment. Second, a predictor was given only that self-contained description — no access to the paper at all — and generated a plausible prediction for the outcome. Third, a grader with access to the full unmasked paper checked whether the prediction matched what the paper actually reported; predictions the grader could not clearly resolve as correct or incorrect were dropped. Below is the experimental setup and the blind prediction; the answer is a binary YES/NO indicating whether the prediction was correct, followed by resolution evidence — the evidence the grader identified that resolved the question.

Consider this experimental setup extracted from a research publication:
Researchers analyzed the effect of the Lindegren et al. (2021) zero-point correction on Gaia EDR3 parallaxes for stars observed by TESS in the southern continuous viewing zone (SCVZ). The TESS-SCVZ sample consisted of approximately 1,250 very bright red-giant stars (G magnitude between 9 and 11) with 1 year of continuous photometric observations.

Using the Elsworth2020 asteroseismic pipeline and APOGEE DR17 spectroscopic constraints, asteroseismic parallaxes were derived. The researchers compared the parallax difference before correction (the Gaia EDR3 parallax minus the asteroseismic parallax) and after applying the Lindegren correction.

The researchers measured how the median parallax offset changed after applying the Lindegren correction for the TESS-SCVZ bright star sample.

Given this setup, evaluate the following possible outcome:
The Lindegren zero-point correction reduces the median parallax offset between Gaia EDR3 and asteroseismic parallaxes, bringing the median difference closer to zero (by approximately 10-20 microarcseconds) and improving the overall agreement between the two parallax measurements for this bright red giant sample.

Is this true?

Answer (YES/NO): NO